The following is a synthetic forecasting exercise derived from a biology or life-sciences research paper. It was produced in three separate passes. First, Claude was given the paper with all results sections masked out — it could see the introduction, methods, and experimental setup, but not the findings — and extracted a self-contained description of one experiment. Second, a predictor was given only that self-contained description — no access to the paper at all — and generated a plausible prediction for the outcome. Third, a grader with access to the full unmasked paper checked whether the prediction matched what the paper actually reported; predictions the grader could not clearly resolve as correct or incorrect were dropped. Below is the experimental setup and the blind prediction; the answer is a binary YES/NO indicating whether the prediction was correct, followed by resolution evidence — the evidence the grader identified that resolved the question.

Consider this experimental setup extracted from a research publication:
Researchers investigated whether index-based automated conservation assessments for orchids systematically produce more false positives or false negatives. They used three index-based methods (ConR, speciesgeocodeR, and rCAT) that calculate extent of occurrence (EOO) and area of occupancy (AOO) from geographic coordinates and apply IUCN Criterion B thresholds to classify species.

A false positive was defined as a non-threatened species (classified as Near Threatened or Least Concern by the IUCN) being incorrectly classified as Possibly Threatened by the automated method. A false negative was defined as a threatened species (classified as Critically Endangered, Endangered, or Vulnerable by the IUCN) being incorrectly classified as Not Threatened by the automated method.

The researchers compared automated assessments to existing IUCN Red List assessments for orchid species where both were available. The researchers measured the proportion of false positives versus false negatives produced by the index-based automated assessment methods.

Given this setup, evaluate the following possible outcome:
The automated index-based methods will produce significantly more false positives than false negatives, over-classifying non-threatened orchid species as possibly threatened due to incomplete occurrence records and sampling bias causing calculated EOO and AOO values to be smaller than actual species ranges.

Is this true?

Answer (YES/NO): YES